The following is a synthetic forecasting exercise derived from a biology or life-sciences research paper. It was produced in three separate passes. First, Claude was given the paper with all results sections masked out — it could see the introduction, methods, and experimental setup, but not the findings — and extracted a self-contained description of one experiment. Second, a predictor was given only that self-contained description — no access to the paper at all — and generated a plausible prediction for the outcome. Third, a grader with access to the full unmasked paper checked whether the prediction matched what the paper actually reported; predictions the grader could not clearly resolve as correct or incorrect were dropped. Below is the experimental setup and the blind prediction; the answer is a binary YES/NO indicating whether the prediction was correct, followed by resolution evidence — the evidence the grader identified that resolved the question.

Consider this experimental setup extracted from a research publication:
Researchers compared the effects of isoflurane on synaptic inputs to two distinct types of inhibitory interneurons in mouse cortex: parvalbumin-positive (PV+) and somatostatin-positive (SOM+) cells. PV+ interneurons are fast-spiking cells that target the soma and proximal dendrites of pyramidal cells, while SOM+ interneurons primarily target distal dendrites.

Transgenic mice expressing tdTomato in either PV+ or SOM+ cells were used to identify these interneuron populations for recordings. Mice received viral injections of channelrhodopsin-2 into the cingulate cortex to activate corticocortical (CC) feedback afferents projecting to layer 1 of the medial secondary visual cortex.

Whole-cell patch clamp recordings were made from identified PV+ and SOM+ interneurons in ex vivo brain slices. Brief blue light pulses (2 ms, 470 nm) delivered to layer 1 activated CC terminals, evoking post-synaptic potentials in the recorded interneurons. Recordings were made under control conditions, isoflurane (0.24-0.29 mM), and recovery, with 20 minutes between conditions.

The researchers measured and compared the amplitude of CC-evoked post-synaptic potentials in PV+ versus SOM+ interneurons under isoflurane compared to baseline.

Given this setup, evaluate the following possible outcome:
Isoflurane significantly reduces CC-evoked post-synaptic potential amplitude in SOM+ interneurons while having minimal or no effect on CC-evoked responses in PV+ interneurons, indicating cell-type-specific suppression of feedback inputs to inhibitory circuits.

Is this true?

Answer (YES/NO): YES